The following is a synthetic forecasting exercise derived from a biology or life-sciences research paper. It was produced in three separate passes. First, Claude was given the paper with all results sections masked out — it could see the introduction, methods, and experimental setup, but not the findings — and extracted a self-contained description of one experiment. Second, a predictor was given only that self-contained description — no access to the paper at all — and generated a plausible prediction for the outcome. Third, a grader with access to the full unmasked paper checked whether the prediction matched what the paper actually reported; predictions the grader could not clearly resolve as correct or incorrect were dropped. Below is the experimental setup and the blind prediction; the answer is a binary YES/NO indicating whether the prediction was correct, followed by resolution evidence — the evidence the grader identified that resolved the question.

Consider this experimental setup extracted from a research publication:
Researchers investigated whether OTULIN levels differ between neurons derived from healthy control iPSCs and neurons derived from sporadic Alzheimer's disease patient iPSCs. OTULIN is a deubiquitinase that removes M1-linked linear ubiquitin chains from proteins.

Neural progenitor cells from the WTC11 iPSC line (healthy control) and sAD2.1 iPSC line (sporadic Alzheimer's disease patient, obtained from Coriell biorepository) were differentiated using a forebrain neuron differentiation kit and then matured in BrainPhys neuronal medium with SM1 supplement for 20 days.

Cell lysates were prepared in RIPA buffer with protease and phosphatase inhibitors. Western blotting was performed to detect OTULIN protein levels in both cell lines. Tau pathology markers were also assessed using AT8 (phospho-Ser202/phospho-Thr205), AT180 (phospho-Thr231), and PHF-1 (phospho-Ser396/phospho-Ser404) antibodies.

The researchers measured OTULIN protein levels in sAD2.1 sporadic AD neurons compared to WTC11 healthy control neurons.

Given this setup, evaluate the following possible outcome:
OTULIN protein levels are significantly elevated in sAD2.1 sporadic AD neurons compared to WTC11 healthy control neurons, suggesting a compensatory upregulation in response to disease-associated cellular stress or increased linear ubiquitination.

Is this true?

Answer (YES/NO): YES